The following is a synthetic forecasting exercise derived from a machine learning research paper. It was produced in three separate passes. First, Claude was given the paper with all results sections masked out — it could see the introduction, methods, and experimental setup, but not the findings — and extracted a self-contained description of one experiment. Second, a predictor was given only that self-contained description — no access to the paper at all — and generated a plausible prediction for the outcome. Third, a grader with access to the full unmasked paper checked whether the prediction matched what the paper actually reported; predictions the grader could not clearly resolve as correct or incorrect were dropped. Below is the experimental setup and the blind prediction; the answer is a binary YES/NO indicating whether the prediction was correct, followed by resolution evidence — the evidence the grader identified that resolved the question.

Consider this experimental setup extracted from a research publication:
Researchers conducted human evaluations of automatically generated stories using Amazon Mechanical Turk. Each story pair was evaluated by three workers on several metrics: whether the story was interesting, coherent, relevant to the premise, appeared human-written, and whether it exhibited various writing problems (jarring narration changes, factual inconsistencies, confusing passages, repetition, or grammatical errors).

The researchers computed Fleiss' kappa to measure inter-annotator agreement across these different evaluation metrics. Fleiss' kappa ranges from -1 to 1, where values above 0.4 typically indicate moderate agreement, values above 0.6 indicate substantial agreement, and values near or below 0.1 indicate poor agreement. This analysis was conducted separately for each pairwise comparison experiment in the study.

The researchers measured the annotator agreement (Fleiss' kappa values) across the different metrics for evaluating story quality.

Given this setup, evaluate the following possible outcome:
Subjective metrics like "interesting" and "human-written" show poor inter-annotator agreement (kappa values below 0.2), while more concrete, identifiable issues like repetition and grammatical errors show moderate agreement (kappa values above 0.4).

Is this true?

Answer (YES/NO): NO